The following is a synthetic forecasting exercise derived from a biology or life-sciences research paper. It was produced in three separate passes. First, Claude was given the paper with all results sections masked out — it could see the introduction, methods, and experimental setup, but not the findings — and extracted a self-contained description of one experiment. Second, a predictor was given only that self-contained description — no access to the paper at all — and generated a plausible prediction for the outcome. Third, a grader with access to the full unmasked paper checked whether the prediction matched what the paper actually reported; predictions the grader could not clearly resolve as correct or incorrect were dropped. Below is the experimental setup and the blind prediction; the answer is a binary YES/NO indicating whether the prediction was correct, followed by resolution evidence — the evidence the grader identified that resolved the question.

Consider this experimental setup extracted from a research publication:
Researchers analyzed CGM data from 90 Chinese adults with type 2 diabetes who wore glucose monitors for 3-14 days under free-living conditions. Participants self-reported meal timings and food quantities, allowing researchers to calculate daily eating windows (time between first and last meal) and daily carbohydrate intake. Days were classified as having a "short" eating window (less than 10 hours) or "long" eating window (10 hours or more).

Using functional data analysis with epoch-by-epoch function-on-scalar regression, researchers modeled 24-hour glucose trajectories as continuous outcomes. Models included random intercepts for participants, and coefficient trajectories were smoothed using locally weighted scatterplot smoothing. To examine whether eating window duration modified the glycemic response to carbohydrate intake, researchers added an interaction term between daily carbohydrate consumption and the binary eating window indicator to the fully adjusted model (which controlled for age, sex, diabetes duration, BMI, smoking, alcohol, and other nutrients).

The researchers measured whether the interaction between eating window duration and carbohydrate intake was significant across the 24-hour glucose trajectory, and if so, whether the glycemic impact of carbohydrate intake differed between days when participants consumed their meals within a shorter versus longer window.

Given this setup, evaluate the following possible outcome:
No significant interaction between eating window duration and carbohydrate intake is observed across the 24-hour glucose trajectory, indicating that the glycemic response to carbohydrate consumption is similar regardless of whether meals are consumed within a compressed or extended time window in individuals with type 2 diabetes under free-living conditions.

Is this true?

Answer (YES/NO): NO